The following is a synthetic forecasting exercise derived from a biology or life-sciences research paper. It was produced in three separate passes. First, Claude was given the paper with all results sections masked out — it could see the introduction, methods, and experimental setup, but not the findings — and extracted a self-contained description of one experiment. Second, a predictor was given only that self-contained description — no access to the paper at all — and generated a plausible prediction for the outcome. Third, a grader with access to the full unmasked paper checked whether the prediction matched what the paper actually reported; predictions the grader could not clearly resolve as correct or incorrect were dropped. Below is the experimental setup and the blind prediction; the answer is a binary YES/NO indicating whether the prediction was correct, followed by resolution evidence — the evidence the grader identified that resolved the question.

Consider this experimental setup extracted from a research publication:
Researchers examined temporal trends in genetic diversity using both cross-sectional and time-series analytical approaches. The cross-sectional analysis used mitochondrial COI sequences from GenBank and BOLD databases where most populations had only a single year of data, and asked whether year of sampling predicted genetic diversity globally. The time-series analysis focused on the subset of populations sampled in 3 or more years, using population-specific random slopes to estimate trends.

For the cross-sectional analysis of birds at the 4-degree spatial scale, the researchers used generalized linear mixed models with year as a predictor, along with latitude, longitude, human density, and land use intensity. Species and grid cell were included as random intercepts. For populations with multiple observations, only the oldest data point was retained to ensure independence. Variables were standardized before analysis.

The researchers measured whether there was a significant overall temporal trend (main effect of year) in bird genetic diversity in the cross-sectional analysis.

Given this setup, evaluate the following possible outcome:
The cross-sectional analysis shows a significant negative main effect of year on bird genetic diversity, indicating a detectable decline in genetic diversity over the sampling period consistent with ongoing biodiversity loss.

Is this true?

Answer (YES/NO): NO